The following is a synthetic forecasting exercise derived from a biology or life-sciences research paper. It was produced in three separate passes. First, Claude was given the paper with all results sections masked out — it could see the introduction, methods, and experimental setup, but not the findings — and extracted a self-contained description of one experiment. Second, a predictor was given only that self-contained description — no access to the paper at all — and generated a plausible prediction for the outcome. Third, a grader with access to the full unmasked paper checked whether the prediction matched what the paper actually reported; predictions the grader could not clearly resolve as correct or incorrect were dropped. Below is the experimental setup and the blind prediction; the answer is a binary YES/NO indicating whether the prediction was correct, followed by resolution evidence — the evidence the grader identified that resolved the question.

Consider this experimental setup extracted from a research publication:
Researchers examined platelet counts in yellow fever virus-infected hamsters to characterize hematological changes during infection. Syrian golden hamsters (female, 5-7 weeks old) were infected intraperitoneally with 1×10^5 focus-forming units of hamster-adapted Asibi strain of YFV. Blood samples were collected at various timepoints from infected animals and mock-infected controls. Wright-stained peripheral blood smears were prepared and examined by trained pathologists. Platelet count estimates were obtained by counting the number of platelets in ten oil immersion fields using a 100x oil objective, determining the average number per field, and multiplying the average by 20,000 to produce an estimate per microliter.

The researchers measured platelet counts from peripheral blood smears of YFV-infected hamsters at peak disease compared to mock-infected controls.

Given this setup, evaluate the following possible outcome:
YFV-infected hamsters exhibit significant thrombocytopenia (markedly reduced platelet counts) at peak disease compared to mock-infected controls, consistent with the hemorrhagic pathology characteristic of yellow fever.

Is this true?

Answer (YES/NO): YES